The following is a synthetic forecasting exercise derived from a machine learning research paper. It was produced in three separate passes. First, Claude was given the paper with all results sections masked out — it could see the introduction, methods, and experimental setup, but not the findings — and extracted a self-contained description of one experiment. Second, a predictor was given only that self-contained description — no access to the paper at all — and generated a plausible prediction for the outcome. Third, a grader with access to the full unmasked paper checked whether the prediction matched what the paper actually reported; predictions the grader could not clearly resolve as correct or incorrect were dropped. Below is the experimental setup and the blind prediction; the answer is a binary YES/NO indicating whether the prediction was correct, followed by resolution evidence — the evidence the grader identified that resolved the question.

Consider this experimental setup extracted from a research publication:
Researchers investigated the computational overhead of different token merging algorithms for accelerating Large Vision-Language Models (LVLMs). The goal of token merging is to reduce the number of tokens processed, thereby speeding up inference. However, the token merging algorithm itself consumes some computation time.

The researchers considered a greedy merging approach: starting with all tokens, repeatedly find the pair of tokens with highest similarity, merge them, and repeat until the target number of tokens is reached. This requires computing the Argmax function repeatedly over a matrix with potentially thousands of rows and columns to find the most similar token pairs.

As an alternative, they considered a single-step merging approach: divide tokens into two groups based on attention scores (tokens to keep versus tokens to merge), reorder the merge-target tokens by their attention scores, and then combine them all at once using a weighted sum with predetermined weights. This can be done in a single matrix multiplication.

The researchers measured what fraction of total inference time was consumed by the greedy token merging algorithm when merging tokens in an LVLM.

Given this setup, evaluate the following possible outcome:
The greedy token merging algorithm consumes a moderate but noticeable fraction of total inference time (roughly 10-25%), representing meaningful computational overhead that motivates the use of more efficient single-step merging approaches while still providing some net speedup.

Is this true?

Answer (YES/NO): NO